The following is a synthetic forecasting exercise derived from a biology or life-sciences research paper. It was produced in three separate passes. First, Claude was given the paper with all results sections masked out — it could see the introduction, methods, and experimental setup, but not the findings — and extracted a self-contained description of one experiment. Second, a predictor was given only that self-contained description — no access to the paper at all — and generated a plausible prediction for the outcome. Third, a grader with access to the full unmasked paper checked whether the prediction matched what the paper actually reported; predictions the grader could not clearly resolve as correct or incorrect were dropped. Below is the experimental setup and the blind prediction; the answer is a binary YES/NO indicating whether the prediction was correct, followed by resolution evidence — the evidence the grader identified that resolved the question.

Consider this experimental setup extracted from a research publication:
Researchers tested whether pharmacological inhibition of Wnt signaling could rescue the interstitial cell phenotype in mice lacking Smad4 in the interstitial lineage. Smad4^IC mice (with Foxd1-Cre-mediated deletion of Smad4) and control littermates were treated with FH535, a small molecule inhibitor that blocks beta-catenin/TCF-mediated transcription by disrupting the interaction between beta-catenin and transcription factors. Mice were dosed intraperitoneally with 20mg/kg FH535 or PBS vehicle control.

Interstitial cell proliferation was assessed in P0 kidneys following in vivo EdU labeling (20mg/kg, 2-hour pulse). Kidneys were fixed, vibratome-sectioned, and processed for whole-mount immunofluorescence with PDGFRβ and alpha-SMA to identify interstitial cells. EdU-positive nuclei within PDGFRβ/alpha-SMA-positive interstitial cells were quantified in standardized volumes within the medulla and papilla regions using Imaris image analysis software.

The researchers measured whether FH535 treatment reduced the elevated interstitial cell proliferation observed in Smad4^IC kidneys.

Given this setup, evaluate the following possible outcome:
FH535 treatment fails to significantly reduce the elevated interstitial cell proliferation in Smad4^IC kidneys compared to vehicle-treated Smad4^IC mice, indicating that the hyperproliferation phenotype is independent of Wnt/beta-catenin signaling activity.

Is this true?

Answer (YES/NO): NO